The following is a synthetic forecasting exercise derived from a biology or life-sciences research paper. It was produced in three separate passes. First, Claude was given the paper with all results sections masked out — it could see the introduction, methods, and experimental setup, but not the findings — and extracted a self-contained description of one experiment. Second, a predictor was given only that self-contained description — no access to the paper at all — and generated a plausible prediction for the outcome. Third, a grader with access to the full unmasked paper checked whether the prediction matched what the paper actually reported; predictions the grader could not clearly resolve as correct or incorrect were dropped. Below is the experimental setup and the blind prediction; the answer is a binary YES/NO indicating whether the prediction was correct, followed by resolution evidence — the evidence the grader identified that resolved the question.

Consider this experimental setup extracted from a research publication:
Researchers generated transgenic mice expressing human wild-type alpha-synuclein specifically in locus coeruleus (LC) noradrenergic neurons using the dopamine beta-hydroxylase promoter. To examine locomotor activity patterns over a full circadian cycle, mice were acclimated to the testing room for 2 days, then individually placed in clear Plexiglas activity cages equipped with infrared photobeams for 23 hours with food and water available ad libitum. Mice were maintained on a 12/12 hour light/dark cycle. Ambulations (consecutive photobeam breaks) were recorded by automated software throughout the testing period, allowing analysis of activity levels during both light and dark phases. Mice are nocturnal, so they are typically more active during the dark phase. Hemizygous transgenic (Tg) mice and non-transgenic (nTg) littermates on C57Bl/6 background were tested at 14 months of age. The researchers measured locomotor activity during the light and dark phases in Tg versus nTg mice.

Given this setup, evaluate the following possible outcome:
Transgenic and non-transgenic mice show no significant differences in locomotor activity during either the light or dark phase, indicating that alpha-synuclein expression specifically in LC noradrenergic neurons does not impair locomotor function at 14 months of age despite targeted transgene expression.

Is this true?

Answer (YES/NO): YES